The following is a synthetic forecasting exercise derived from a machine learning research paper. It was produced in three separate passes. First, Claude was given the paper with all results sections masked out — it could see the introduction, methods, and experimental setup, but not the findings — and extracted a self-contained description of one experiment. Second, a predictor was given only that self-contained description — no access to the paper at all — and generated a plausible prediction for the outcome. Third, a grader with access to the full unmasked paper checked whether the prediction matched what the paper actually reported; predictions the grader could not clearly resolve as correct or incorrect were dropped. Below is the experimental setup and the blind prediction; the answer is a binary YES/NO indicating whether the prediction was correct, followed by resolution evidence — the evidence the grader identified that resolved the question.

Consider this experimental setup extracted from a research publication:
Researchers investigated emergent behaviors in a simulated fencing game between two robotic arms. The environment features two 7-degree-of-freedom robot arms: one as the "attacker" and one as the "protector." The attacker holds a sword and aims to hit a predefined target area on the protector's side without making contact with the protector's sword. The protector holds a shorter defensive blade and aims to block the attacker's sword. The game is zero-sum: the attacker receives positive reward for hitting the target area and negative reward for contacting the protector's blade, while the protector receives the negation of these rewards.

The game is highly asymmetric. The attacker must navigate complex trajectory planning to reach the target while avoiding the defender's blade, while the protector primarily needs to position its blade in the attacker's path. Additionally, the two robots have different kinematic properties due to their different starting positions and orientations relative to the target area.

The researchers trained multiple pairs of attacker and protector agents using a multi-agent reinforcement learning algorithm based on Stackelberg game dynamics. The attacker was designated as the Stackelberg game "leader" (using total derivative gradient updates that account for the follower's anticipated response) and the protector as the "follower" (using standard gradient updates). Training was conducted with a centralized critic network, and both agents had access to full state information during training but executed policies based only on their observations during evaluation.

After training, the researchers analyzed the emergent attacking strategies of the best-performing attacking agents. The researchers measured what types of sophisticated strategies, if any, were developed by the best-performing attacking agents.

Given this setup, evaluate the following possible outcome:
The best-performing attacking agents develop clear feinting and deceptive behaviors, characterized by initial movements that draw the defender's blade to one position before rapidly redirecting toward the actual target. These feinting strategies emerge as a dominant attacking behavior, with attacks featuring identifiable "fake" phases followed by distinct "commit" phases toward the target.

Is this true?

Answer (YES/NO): NO